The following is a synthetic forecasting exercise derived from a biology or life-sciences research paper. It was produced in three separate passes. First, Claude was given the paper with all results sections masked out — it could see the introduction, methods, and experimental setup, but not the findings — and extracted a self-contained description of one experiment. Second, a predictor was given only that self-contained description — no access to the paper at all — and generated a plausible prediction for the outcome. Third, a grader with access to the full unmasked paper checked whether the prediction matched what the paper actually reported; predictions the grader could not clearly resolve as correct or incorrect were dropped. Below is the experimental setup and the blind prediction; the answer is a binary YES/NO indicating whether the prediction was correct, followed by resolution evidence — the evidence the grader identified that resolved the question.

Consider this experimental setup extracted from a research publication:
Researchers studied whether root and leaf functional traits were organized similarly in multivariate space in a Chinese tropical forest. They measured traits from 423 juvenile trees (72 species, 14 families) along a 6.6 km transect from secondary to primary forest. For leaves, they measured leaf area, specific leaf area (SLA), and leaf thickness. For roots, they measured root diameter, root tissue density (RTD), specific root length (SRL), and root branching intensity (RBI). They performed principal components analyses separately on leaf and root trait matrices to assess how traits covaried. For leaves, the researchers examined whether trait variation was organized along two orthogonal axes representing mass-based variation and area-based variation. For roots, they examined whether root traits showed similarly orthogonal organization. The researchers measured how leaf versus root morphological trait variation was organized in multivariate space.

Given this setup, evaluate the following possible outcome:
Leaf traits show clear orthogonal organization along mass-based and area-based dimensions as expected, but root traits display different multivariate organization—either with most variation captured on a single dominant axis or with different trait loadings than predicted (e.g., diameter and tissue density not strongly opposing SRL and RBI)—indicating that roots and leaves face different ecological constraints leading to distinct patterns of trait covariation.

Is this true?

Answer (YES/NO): YES